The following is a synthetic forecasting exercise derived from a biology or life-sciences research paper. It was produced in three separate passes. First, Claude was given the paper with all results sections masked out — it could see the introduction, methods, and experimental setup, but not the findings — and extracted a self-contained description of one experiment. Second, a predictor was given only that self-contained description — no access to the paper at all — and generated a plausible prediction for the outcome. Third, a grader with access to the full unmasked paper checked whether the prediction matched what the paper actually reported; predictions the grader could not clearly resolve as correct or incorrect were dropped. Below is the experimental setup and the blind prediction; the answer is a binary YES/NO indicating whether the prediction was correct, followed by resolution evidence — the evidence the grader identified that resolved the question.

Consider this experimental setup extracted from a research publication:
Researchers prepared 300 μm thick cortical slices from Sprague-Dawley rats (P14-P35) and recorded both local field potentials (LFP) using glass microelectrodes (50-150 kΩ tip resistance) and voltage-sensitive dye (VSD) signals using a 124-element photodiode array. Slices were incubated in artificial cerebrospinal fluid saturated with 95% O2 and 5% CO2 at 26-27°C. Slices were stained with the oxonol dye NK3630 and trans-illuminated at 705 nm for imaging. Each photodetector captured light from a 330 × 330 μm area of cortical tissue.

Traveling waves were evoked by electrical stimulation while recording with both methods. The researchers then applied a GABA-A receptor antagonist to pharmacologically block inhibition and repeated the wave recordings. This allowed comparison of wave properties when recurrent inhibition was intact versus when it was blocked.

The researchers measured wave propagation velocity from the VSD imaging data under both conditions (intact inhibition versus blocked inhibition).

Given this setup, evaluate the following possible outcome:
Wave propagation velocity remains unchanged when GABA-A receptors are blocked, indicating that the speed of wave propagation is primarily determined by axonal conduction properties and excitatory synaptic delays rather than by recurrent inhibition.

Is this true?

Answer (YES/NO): NO